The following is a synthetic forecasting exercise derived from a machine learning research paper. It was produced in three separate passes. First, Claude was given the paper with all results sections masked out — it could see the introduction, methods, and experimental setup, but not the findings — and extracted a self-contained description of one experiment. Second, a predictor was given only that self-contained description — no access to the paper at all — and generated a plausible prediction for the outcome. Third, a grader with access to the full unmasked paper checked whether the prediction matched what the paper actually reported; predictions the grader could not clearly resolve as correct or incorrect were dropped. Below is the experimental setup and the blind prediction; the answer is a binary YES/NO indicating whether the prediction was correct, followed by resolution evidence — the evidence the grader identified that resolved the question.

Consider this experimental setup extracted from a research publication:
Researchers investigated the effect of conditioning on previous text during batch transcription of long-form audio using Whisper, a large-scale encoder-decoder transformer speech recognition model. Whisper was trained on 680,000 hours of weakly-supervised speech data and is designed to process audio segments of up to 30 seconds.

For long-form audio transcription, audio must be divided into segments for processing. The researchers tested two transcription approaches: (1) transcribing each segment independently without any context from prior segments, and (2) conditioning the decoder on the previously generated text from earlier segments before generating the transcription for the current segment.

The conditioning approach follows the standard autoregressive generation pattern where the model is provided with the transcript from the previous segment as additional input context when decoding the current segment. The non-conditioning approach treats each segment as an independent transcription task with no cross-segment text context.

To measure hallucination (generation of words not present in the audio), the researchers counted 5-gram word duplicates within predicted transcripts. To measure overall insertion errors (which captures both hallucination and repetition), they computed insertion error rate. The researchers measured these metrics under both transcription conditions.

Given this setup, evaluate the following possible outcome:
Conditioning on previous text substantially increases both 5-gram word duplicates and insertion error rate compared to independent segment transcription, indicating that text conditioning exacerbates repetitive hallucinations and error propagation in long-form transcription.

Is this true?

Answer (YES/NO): YES